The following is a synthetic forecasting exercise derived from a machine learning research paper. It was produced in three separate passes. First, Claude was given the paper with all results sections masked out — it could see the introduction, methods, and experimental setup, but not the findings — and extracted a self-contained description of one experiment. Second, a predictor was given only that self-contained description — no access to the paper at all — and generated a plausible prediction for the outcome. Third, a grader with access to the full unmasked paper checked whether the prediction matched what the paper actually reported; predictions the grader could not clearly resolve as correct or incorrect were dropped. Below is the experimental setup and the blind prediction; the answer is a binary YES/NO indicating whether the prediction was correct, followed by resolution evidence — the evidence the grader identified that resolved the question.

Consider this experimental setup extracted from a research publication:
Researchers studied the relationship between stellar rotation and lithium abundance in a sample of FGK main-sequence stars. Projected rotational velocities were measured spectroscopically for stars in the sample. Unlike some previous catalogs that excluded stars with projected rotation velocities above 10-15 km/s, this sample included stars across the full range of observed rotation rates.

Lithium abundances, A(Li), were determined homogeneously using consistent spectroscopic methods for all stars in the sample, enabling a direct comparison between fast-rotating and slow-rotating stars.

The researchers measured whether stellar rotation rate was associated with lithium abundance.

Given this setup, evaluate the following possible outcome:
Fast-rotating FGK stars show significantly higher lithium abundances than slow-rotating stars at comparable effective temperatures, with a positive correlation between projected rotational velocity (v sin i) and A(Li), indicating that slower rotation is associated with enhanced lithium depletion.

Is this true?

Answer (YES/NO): YES